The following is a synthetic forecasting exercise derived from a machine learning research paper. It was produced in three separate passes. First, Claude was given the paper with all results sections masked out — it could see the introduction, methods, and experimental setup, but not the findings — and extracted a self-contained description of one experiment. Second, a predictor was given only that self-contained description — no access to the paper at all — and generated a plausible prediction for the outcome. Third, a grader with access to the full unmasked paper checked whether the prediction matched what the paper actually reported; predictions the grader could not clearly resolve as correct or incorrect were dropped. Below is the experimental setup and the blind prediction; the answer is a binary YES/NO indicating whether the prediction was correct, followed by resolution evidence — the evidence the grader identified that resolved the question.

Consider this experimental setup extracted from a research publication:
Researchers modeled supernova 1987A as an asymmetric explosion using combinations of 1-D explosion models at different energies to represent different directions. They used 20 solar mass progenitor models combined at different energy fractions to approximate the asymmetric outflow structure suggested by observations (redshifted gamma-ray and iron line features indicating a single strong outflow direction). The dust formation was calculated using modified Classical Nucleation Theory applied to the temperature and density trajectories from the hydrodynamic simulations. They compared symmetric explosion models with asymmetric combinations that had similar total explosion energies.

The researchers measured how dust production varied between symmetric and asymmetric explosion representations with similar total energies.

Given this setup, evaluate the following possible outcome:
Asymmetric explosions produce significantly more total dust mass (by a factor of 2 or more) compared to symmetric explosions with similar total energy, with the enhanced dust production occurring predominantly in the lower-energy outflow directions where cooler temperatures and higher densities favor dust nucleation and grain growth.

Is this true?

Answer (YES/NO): NO